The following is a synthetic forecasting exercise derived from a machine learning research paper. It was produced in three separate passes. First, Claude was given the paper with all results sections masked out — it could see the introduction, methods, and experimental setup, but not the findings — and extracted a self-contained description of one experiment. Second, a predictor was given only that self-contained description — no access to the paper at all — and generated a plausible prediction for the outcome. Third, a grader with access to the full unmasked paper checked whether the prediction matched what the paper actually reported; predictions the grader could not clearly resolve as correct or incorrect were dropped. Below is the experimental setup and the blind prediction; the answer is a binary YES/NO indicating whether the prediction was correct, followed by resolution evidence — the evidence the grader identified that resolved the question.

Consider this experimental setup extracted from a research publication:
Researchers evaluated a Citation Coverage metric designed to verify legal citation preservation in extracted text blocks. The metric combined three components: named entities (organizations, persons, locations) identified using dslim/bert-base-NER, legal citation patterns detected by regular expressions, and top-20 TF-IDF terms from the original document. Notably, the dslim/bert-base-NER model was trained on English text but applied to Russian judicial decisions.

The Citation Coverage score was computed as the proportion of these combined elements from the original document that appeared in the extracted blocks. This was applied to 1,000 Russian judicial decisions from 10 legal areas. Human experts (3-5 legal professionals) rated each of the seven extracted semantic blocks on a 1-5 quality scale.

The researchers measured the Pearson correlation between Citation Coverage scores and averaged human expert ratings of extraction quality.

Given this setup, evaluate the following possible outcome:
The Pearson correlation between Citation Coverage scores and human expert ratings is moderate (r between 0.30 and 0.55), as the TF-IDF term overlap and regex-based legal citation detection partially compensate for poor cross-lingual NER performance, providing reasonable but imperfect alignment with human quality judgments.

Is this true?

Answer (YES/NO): YES